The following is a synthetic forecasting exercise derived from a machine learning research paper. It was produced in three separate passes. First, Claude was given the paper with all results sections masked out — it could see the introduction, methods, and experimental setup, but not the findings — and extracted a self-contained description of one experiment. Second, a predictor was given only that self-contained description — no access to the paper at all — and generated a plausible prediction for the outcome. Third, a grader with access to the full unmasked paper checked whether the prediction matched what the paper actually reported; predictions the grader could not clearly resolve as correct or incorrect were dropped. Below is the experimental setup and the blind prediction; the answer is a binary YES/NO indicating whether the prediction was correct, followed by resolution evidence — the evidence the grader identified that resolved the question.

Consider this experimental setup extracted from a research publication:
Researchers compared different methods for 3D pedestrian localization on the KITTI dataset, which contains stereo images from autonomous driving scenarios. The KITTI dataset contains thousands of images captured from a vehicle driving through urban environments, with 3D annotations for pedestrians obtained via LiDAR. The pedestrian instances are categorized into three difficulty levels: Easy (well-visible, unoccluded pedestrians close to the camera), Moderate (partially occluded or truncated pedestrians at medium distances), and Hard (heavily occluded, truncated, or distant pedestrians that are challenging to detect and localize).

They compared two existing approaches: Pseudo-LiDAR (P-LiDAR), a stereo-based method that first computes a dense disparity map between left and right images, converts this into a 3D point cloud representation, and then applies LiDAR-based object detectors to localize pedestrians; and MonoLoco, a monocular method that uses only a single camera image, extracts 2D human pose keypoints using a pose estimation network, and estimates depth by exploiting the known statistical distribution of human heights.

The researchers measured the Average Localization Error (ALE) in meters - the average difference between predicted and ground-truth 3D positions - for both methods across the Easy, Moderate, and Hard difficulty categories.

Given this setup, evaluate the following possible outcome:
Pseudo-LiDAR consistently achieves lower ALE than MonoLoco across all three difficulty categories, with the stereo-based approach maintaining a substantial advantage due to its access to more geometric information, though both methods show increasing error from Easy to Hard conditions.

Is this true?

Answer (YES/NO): NO